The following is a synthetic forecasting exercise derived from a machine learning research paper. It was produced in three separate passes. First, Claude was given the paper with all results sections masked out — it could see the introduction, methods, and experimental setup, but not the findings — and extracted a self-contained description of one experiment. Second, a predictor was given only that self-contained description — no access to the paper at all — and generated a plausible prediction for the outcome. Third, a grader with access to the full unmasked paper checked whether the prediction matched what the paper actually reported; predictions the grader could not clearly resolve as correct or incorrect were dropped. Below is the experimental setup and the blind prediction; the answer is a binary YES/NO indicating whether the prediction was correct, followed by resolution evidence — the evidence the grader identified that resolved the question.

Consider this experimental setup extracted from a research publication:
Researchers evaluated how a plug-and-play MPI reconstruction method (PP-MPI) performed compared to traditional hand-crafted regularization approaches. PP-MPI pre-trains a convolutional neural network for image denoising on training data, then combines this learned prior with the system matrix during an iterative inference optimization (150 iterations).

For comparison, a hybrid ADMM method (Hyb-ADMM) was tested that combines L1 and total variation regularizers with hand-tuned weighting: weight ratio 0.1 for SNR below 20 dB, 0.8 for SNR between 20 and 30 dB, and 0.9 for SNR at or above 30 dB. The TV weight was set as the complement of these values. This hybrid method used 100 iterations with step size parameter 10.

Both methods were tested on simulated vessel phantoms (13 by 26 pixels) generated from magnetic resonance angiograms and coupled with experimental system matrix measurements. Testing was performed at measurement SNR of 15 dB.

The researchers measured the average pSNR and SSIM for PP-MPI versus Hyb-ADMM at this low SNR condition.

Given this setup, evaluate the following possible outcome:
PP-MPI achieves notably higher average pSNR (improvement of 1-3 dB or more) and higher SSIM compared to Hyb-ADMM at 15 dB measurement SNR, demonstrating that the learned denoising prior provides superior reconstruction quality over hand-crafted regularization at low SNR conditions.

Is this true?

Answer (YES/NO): YES